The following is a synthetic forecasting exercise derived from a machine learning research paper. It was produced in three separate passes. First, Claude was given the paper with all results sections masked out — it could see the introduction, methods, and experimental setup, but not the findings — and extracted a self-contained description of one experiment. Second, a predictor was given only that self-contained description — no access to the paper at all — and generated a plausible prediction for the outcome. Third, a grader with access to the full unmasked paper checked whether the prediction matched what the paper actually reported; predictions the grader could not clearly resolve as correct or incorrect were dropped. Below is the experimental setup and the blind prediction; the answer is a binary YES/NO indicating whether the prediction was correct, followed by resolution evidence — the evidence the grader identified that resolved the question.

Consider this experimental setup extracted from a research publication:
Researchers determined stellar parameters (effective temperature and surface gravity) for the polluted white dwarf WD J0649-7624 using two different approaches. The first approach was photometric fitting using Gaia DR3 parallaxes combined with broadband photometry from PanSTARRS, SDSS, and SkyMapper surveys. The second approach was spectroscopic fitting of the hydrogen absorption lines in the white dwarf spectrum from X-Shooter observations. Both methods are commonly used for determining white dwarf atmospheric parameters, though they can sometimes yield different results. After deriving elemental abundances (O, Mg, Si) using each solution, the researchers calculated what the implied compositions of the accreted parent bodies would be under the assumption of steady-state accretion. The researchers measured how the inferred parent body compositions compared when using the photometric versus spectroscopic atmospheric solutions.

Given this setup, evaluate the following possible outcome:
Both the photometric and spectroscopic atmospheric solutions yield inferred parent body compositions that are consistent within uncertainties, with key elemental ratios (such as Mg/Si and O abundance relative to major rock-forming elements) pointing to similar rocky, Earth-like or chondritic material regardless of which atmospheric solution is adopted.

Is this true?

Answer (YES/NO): NO